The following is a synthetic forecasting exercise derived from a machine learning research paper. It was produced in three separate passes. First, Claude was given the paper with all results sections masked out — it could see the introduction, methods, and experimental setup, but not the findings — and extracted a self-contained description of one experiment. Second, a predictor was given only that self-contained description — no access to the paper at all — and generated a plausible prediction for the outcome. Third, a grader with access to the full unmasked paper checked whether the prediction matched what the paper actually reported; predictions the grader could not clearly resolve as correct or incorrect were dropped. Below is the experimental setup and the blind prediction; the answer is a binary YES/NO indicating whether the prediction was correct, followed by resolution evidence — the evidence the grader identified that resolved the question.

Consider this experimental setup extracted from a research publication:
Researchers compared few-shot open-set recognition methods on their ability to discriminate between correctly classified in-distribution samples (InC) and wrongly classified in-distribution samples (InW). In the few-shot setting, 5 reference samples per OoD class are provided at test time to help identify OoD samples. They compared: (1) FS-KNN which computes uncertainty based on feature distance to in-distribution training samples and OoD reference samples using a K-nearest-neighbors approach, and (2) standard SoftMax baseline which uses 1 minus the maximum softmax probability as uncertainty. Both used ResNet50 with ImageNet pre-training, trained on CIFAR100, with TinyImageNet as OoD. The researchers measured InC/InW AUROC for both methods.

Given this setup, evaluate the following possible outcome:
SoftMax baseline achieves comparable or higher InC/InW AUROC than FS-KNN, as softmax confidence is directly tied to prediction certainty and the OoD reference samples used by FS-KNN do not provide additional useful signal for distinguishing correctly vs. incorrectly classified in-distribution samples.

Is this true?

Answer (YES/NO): YES